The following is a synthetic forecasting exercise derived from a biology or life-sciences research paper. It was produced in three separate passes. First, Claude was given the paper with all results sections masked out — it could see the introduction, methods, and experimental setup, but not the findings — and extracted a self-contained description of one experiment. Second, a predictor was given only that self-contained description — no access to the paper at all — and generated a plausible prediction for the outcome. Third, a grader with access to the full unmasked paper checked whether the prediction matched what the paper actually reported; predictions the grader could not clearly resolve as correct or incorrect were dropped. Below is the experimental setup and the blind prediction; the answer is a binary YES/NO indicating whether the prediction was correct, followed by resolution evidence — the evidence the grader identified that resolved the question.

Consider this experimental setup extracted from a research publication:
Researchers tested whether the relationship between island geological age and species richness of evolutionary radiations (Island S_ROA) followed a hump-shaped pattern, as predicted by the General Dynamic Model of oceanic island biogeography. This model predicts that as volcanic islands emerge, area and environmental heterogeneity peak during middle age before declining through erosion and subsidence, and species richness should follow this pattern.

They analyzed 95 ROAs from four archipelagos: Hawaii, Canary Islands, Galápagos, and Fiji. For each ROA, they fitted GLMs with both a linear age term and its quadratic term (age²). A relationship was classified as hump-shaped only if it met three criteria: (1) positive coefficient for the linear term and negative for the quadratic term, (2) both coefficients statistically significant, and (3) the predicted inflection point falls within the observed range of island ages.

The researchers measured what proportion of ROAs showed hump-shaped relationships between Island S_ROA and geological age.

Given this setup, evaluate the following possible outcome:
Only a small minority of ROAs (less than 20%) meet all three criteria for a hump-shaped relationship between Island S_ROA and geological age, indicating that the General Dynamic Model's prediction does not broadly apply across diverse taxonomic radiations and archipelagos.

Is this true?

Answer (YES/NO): YES